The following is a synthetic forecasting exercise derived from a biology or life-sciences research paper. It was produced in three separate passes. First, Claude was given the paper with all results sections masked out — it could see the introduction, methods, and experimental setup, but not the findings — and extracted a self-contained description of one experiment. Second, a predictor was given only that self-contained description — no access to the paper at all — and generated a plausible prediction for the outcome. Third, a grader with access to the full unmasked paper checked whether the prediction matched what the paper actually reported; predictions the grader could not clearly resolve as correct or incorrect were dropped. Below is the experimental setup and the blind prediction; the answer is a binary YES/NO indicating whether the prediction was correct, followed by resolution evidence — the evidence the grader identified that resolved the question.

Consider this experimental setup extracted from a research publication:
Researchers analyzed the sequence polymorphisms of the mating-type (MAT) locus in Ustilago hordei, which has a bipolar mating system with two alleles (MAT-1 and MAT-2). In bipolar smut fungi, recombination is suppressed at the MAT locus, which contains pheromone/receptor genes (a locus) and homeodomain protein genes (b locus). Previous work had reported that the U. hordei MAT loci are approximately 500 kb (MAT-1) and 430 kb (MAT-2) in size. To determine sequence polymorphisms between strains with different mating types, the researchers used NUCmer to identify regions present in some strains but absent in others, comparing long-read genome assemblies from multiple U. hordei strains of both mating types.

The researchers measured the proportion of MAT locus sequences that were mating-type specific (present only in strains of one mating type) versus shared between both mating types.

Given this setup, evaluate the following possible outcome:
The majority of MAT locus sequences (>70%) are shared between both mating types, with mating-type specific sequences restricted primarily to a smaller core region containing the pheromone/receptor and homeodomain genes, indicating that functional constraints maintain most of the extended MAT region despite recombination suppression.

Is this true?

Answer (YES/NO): NO